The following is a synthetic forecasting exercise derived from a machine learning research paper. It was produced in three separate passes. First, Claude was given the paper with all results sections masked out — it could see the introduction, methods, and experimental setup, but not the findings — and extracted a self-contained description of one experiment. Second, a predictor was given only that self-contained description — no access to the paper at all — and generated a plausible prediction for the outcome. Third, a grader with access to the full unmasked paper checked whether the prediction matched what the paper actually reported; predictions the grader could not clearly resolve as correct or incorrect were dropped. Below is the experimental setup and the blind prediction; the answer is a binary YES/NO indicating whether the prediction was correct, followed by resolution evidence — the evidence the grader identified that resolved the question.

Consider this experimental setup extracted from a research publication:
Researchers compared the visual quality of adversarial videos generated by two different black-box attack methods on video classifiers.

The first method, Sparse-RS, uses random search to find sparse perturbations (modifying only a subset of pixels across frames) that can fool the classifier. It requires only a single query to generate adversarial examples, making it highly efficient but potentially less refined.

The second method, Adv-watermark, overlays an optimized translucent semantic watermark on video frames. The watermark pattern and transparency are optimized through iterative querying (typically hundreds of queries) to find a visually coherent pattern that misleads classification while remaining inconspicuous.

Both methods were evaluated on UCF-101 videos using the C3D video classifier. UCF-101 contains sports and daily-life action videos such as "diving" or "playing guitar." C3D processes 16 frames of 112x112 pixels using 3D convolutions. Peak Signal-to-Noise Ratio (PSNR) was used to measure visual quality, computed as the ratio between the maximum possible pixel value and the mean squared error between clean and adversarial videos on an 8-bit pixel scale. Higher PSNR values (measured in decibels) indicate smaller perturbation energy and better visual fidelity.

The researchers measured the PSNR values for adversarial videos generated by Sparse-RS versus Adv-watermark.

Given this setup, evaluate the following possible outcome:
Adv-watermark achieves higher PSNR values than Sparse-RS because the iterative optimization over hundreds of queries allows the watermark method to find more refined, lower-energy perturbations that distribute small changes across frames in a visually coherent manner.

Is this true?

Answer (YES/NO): YES